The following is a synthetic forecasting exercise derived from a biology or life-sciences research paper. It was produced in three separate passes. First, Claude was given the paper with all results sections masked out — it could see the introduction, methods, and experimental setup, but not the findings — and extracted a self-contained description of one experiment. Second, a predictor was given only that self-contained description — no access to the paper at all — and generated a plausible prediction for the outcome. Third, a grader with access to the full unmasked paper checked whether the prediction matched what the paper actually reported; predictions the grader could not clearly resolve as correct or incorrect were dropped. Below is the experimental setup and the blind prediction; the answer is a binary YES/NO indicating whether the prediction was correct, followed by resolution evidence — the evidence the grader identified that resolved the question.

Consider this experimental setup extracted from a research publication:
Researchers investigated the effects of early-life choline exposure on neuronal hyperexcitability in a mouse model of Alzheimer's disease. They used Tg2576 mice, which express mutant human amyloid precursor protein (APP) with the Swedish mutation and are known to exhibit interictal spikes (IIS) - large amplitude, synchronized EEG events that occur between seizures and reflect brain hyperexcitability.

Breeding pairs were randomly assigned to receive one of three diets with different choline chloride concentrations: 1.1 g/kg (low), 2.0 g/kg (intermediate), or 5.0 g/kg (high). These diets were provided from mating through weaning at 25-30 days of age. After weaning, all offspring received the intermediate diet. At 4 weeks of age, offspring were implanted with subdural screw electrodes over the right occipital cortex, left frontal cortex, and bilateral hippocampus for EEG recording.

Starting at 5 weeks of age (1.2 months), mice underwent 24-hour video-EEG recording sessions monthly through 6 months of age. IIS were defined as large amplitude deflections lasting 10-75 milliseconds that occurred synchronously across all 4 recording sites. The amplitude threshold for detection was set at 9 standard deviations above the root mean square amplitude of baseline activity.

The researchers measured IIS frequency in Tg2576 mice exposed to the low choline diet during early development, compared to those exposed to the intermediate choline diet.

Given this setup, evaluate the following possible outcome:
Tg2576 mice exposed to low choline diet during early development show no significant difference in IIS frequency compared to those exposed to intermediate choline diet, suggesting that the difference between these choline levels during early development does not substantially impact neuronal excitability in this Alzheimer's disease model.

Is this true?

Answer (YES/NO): NO